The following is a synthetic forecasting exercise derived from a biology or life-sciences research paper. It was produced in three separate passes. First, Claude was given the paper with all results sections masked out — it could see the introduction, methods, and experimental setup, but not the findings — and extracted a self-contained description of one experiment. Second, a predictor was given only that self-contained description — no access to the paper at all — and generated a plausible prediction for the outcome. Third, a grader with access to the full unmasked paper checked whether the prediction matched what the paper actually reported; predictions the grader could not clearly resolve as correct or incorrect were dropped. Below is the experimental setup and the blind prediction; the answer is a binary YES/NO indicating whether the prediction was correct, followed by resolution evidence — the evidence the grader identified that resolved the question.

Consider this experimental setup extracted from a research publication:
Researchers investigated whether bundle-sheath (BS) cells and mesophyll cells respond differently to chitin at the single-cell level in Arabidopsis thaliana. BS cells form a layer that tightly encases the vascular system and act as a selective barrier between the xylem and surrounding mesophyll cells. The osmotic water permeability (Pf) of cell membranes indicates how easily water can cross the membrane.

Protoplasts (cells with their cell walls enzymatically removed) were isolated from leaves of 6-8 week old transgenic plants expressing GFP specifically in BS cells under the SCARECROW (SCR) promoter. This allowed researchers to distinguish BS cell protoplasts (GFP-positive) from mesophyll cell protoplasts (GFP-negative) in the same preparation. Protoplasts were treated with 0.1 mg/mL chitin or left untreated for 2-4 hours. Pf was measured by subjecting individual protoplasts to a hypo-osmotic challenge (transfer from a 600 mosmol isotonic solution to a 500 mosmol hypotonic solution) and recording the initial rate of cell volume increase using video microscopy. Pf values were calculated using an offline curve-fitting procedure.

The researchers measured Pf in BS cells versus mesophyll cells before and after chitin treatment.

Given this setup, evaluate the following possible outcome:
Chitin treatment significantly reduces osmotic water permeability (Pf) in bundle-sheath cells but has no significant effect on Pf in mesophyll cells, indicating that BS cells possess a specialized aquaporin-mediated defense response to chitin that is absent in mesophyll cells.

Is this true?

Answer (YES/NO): NO